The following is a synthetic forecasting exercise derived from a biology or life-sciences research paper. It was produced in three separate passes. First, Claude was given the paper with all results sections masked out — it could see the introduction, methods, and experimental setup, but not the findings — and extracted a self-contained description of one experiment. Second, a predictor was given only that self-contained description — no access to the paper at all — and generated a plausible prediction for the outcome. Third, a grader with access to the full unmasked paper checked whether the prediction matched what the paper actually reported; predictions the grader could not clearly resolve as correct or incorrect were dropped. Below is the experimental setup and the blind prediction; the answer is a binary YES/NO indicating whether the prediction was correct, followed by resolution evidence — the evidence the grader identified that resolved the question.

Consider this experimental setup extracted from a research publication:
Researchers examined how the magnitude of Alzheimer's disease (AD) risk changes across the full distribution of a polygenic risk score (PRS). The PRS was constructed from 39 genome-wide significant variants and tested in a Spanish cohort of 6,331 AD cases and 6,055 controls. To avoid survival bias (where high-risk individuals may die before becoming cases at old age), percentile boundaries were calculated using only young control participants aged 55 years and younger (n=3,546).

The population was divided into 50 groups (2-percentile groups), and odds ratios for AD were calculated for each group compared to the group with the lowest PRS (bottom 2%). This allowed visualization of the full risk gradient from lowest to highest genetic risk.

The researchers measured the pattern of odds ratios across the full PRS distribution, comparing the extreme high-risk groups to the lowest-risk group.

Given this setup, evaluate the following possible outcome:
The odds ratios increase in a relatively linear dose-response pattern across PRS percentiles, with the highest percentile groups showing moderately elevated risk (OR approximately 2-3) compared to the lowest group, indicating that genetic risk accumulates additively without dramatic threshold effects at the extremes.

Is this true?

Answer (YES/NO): YES